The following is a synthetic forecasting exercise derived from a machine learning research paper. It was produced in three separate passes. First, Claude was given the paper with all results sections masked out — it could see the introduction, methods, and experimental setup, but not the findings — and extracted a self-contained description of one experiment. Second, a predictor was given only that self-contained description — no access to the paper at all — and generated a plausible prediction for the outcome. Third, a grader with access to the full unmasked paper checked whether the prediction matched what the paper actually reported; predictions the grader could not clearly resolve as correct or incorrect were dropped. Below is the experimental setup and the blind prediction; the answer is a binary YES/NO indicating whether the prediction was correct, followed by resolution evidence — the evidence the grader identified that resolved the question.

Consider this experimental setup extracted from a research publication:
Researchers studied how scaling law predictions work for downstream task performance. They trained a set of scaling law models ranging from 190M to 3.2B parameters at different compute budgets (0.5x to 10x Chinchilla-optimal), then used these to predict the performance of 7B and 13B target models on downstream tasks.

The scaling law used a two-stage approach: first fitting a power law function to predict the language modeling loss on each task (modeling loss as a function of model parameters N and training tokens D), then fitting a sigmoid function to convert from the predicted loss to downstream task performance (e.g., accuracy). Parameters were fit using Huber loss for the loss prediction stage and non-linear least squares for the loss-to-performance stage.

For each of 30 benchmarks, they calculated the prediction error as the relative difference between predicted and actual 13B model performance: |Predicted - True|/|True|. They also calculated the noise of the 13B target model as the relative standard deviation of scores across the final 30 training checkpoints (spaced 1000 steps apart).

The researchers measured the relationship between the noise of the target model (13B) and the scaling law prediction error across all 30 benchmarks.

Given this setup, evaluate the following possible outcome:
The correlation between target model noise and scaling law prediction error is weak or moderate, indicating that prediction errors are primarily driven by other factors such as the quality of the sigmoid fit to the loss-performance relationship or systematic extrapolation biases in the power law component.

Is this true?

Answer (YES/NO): NO